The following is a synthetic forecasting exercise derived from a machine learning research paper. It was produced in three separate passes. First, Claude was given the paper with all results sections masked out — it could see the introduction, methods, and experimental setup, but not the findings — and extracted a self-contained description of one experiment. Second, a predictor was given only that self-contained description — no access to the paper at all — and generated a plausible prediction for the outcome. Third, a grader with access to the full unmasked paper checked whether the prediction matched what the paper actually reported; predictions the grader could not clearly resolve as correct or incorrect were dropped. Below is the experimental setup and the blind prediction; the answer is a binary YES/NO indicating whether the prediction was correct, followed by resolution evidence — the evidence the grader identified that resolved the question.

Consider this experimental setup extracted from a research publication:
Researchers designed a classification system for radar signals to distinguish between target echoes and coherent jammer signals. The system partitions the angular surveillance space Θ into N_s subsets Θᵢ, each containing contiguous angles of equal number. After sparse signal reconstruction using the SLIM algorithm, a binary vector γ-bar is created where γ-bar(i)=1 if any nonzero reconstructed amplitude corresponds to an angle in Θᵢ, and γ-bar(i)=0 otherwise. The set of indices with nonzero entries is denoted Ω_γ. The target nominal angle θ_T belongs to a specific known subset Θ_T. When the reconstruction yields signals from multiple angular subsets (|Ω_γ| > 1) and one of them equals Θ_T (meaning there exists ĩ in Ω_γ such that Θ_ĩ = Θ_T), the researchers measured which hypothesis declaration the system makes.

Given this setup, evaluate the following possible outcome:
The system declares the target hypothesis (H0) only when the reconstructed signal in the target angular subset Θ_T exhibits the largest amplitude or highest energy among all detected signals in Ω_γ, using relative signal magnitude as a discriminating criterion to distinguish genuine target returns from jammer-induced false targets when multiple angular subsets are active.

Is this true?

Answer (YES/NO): NO